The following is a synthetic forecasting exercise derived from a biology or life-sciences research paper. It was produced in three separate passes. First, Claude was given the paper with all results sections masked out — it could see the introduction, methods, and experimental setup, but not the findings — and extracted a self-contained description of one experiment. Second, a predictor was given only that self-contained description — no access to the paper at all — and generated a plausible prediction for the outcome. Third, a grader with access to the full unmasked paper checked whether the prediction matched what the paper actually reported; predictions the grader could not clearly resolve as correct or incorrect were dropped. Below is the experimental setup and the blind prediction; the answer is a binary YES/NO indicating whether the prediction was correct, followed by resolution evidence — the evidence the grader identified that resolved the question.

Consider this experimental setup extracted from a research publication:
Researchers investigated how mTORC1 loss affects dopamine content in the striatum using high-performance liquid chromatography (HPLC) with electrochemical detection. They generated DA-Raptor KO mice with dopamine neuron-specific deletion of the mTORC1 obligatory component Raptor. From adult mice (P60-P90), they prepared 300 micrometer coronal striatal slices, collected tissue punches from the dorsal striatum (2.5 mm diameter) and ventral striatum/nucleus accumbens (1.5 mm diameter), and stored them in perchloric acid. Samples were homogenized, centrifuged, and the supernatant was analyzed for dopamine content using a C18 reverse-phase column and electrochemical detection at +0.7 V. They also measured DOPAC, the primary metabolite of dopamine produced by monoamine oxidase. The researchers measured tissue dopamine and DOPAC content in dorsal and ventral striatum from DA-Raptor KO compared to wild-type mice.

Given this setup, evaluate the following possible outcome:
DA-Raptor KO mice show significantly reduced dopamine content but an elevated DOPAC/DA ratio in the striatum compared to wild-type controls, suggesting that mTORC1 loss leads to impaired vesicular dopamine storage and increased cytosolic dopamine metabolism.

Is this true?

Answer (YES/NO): NO